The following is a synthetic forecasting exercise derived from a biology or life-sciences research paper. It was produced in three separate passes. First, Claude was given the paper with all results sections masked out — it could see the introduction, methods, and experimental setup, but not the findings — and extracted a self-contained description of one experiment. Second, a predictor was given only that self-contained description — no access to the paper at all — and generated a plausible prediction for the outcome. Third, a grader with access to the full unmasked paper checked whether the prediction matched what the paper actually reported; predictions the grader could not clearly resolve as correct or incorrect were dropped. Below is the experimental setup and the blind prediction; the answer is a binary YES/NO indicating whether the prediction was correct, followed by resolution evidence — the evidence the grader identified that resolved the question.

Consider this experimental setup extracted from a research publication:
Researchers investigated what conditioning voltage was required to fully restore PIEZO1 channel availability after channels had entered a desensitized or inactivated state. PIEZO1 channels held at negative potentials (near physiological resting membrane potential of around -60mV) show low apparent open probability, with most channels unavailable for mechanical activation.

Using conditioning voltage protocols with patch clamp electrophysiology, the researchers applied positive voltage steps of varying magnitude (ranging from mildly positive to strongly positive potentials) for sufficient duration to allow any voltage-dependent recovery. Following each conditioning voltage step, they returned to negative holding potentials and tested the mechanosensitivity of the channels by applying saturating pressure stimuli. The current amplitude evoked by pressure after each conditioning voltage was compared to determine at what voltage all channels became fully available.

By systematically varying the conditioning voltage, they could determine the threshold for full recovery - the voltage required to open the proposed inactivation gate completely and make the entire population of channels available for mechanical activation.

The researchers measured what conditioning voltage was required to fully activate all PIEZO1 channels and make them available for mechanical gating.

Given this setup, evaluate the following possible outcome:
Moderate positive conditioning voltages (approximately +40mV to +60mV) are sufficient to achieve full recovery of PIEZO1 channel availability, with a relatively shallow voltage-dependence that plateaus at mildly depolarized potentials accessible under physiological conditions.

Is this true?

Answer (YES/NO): NO